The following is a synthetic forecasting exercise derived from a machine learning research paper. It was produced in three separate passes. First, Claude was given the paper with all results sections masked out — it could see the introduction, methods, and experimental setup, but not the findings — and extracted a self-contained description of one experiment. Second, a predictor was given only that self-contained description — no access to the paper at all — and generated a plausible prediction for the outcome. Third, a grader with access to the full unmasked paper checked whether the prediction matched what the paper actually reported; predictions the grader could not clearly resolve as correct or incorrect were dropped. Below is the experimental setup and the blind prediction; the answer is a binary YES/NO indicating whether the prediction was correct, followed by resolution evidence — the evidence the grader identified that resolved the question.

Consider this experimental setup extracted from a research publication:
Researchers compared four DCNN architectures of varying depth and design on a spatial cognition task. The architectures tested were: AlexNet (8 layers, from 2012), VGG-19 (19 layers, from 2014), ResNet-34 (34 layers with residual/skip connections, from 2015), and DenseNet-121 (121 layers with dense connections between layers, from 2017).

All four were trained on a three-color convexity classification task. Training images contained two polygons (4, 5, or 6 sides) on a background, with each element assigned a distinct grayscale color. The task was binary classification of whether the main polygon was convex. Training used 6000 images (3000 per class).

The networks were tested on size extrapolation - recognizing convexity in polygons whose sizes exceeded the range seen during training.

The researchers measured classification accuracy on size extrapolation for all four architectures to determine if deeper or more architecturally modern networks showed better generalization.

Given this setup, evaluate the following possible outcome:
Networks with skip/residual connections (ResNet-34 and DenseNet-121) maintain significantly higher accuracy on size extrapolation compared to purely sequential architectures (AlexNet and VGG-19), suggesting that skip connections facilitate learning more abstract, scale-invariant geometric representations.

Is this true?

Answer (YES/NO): NO